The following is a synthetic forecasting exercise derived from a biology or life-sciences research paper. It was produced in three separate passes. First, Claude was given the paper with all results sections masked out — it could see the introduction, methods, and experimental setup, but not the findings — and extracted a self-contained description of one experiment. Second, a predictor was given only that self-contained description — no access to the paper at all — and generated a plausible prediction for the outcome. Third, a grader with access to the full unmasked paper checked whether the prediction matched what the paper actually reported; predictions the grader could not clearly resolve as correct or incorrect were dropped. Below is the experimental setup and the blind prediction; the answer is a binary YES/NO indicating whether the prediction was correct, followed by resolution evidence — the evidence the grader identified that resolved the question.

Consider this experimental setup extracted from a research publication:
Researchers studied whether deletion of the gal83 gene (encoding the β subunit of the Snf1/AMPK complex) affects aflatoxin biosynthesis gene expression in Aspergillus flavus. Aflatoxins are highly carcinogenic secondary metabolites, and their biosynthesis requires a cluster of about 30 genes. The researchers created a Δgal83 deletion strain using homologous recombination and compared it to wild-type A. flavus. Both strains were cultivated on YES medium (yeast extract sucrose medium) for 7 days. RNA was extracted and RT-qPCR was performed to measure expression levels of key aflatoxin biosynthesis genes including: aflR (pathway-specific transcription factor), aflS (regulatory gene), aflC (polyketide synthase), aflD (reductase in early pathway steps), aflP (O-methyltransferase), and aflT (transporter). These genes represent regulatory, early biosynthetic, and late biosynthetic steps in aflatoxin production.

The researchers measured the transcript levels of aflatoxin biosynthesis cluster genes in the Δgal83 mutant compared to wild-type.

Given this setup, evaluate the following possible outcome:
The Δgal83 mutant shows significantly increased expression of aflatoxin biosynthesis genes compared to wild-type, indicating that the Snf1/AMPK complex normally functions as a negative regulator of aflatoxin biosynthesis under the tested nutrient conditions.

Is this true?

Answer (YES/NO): NO